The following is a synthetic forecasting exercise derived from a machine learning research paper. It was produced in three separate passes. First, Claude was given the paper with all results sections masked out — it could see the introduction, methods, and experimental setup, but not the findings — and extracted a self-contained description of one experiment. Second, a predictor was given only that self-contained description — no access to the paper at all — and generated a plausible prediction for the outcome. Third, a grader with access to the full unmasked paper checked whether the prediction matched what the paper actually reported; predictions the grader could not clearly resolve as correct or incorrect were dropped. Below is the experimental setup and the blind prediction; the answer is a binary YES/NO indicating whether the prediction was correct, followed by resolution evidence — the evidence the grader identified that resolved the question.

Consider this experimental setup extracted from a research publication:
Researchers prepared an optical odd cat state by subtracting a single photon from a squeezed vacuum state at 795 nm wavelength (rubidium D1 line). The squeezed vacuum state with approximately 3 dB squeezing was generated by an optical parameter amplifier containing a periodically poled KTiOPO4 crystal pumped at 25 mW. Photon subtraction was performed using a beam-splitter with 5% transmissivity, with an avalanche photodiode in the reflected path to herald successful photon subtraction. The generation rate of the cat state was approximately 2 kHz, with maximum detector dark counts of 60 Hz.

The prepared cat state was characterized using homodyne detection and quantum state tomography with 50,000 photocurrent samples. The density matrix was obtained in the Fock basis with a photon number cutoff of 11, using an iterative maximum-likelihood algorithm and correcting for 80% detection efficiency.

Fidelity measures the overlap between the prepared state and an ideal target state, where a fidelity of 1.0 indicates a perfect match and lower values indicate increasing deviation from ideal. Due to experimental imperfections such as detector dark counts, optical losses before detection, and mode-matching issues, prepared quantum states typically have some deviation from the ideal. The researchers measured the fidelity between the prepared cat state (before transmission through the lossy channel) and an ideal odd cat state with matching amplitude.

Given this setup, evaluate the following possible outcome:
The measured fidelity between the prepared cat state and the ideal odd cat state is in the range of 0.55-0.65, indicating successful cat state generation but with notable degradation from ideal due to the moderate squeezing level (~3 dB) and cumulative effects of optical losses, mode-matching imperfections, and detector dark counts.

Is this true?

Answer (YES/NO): NO